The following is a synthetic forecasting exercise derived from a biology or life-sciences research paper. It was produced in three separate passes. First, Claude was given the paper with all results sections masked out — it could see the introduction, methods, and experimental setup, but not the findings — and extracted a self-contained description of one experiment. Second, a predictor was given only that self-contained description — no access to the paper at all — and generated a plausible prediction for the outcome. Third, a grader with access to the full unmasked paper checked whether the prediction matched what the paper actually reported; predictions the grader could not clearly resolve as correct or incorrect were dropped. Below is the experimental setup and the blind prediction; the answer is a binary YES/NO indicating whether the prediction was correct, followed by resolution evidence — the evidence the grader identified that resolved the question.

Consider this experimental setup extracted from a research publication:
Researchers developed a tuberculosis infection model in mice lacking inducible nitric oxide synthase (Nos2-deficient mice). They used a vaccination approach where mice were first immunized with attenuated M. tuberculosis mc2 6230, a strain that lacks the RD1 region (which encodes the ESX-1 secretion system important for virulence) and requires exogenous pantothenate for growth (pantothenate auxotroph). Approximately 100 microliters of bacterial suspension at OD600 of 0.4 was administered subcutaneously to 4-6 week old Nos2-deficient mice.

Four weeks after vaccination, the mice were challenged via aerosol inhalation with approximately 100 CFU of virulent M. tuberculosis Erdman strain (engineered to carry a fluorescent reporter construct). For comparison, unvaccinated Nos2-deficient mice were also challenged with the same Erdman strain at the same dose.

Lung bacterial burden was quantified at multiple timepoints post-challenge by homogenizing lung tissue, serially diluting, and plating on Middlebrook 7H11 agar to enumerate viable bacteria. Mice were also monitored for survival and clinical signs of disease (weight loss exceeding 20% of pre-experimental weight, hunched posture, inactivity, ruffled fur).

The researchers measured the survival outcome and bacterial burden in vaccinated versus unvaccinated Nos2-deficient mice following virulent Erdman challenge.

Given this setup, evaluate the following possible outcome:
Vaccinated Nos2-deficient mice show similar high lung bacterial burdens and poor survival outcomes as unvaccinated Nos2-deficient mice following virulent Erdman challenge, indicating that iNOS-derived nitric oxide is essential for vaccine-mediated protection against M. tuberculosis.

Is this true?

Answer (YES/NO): NO